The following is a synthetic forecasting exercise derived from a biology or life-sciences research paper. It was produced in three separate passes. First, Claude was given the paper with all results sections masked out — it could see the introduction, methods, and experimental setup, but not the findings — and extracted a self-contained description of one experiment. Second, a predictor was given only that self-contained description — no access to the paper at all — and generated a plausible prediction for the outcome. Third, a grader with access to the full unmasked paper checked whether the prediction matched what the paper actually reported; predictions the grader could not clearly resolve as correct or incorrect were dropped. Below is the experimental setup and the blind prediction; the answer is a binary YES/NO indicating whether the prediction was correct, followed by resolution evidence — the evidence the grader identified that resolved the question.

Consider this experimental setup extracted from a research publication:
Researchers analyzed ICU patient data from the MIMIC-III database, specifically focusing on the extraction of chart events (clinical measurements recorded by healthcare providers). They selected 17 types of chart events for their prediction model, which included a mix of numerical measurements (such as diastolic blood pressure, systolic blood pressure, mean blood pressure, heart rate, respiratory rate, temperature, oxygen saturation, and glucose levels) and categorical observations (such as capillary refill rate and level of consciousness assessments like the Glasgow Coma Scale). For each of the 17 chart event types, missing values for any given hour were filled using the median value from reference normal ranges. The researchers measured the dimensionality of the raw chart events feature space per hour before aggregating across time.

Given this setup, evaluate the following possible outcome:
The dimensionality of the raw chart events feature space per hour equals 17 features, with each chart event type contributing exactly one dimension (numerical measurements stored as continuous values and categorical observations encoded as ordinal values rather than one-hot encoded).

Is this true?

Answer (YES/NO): NO